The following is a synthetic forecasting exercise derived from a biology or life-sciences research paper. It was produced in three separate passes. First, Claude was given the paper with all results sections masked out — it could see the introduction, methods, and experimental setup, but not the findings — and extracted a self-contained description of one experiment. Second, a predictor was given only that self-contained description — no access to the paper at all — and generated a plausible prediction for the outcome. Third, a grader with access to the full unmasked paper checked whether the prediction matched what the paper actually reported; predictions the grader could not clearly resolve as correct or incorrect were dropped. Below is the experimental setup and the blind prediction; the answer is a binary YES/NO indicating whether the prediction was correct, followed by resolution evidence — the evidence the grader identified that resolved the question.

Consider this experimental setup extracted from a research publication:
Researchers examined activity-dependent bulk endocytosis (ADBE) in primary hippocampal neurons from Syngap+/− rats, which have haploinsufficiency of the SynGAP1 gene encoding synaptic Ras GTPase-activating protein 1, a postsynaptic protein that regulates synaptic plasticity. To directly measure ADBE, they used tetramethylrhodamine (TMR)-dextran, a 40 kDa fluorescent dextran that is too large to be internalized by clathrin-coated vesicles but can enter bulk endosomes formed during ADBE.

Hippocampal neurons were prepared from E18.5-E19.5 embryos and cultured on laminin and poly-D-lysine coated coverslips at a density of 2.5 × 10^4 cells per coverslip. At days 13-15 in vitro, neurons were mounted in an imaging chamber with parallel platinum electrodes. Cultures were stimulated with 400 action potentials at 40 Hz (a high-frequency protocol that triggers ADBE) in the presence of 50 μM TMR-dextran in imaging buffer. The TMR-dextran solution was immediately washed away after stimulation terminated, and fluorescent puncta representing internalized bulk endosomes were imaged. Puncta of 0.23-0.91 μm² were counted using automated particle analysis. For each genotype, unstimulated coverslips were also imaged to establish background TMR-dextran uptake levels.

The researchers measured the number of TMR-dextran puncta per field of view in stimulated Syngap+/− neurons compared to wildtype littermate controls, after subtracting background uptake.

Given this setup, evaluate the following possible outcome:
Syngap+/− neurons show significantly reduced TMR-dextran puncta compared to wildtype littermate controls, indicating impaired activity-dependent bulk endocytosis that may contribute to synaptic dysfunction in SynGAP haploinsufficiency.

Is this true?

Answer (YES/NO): NO